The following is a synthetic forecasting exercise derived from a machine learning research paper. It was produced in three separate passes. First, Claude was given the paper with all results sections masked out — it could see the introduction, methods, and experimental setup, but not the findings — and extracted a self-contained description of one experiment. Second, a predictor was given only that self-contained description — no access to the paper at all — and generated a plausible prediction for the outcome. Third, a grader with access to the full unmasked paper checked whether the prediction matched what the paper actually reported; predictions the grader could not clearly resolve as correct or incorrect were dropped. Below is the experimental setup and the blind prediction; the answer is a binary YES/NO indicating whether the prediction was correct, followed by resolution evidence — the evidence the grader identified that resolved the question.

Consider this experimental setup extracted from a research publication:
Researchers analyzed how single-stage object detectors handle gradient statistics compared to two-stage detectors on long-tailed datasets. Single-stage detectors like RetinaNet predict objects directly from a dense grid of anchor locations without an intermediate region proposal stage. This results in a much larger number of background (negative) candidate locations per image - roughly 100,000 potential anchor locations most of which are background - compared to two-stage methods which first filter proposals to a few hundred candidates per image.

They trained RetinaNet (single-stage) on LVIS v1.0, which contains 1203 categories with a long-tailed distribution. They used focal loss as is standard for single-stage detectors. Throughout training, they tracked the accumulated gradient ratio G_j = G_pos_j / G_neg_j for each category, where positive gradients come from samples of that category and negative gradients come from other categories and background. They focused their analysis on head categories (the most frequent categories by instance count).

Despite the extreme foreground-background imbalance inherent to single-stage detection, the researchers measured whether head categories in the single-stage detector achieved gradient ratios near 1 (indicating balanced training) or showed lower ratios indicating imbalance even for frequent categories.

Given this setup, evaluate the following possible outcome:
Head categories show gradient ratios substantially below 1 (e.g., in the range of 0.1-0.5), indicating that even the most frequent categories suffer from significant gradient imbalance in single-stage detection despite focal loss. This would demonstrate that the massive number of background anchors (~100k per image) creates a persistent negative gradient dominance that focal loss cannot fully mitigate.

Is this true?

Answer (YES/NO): NO